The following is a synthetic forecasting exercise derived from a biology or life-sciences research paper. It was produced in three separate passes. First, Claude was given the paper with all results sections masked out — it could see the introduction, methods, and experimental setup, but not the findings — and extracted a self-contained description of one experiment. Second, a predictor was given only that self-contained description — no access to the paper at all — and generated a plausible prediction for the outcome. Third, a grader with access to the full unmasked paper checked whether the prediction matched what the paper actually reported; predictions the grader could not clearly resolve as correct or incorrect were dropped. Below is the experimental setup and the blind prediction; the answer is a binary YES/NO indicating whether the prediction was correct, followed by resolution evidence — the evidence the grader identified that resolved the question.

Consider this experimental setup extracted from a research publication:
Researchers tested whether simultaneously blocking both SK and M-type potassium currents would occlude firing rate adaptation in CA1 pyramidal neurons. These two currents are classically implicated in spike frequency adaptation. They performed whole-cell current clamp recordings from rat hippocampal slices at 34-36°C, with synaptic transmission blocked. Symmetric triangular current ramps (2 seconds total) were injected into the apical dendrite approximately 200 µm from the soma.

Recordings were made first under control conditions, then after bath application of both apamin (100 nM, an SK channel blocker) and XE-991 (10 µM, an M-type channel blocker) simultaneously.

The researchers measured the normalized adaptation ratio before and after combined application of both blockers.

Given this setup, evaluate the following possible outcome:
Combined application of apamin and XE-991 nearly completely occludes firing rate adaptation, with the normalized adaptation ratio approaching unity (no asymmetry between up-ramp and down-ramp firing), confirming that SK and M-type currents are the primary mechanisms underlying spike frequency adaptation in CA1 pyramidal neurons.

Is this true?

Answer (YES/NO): NO